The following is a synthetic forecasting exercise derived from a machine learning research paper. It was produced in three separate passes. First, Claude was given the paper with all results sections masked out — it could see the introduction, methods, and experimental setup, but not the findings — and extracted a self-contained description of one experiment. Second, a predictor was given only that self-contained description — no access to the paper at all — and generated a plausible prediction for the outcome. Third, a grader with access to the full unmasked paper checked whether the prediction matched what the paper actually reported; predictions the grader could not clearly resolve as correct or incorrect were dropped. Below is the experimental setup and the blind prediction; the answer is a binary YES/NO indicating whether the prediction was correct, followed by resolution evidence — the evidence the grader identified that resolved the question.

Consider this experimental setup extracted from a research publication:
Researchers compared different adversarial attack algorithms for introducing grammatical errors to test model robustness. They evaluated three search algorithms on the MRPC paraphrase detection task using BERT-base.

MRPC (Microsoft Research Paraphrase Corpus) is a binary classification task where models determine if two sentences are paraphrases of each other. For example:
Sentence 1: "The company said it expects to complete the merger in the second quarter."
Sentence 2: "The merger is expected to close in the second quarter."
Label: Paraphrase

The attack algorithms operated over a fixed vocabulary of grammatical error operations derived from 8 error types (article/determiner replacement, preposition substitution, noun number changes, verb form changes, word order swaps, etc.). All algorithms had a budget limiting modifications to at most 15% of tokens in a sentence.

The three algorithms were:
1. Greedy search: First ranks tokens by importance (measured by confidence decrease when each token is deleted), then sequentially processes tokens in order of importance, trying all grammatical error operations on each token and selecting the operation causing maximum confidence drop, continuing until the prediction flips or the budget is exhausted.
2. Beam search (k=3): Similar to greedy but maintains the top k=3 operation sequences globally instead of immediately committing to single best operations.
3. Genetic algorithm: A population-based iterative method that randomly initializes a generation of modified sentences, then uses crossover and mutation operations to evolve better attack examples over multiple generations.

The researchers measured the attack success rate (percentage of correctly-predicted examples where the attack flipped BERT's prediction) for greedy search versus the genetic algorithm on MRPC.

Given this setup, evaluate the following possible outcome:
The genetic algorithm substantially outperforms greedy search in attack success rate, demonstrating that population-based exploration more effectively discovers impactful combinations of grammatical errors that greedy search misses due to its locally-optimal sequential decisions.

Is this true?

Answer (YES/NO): YES